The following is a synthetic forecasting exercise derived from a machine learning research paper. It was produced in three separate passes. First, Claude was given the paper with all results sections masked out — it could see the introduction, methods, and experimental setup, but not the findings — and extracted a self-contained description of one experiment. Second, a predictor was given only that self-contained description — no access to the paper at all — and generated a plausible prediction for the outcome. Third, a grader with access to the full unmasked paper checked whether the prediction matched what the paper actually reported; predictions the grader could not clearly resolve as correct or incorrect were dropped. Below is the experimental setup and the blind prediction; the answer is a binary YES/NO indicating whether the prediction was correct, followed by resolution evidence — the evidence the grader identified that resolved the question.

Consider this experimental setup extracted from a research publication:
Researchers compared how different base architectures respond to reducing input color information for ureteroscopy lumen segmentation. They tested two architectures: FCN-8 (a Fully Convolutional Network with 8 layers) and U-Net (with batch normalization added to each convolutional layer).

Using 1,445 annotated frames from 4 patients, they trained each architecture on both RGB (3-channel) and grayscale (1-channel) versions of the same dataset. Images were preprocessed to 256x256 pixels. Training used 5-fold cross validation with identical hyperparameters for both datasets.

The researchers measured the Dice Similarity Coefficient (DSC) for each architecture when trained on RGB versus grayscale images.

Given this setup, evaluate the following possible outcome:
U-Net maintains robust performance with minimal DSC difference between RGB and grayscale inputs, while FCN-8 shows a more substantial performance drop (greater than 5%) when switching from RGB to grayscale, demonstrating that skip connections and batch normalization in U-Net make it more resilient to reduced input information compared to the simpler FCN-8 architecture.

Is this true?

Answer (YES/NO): NO